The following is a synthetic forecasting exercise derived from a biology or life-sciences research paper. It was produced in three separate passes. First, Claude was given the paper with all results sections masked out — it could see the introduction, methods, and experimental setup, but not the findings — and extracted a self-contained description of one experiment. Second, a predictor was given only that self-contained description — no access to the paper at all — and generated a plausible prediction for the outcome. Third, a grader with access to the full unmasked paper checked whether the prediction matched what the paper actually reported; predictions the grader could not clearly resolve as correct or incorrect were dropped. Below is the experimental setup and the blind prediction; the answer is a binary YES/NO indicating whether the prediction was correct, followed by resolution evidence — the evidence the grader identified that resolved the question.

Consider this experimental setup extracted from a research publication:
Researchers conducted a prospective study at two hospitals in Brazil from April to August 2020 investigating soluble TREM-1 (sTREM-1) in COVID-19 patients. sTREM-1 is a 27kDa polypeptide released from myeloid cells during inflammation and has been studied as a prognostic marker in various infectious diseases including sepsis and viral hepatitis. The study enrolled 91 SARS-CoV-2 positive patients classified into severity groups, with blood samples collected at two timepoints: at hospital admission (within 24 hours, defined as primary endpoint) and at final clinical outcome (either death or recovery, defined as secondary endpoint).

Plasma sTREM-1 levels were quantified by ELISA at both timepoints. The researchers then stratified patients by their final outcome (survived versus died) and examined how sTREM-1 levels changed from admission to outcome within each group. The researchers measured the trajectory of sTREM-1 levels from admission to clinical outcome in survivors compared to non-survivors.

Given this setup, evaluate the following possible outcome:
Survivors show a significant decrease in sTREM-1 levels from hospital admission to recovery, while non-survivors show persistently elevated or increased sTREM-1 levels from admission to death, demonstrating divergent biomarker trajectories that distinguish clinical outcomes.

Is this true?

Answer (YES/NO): NO